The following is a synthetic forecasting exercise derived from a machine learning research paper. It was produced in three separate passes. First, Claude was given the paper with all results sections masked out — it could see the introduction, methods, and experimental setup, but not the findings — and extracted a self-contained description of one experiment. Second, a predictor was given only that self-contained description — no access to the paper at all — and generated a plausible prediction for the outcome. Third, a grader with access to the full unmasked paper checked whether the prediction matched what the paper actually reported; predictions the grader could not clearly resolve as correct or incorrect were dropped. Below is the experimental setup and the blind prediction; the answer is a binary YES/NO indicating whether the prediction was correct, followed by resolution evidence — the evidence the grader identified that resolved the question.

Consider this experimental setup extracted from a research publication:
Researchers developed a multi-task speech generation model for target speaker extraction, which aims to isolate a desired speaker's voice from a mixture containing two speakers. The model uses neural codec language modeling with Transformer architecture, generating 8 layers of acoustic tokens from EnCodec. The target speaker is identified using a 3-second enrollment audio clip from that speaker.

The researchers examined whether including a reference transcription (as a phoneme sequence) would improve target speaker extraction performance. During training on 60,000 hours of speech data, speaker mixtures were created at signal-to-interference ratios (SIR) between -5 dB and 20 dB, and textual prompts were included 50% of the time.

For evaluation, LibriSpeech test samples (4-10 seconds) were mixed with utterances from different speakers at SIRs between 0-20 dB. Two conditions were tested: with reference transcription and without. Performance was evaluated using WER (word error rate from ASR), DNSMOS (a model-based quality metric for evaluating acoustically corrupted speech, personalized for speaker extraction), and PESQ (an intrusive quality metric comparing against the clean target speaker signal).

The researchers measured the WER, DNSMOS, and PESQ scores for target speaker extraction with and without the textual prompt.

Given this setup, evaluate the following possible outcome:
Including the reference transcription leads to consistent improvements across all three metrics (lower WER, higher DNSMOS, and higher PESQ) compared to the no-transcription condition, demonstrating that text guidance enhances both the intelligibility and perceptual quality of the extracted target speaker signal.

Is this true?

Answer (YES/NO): YES